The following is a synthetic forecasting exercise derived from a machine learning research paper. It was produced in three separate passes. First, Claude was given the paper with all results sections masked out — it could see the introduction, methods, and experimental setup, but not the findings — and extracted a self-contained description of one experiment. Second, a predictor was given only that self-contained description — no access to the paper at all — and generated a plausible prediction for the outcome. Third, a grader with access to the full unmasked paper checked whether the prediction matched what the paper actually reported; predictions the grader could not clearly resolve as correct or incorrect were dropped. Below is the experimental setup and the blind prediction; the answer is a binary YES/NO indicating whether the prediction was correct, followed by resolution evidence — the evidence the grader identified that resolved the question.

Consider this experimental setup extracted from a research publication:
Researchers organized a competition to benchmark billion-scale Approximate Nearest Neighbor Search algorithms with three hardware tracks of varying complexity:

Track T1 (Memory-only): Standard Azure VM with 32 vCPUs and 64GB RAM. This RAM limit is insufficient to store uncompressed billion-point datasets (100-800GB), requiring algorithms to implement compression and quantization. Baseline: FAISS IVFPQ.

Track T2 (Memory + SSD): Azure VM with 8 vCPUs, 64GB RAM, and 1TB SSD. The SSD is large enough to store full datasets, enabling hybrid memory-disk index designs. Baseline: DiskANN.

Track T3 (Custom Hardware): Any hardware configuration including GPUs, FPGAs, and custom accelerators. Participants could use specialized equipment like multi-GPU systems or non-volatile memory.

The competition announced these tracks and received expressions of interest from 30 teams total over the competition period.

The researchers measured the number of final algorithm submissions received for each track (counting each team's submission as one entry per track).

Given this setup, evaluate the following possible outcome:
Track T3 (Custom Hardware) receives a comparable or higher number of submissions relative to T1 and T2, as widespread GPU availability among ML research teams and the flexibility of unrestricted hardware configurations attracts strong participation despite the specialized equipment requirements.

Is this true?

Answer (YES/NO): YES